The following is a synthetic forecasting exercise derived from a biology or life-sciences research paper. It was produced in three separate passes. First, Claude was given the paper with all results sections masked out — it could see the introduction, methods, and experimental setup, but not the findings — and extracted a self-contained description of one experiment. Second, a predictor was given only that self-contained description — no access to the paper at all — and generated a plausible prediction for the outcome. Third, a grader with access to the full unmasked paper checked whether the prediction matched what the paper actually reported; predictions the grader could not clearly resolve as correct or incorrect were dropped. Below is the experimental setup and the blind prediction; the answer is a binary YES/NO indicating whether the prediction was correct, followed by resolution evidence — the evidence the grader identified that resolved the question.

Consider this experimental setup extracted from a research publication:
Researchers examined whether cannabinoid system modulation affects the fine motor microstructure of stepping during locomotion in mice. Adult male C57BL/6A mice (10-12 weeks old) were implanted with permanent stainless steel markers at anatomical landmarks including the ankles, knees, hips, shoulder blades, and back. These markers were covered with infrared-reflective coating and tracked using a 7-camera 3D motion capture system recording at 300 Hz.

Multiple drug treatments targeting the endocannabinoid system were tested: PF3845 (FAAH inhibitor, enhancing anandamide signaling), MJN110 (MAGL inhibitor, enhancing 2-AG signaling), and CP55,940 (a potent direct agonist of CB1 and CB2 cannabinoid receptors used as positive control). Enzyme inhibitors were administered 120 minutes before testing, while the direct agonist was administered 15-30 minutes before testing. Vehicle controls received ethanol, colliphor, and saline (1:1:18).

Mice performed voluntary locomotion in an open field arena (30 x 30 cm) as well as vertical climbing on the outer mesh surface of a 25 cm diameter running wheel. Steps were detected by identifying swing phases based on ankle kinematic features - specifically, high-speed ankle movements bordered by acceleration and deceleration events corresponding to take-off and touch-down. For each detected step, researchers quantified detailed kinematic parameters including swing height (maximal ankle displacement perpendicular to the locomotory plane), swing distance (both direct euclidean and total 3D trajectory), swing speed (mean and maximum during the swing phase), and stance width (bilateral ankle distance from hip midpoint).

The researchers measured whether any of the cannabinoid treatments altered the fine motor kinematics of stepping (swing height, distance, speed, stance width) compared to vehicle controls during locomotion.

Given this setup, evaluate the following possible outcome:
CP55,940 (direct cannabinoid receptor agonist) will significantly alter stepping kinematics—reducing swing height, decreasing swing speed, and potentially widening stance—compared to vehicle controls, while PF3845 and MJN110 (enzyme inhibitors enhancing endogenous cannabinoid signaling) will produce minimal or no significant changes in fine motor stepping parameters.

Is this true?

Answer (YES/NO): NO